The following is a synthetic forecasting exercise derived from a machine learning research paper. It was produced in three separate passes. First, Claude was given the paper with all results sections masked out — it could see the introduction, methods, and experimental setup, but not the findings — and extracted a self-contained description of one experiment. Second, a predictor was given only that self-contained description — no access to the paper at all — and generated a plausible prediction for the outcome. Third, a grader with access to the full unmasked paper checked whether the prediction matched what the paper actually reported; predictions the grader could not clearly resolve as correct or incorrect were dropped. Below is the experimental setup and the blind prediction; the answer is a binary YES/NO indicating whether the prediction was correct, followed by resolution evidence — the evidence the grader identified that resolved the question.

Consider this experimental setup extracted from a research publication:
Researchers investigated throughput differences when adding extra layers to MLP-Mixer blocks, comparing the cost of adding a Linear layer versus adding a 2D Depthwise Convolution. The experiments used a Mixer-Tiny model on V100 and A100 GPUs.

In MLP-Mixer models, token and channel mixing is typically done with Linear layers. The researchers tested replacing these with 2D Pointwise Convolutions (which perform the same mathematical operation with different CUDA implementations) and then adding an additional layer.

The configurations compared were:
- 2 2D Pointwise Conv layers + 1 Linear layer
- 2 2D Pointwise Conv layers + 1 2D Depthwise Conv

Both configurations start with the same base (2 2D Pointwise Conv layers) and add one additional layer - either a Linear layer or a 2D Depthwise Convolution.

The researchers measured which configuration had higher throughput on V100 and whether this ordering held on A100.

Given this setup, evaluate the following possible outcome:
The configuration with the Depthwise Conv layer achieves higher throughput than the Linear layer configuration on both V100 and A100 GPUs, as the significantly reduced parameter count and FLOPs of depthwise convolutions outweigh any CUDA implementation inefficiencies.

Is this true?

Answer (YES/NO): YES